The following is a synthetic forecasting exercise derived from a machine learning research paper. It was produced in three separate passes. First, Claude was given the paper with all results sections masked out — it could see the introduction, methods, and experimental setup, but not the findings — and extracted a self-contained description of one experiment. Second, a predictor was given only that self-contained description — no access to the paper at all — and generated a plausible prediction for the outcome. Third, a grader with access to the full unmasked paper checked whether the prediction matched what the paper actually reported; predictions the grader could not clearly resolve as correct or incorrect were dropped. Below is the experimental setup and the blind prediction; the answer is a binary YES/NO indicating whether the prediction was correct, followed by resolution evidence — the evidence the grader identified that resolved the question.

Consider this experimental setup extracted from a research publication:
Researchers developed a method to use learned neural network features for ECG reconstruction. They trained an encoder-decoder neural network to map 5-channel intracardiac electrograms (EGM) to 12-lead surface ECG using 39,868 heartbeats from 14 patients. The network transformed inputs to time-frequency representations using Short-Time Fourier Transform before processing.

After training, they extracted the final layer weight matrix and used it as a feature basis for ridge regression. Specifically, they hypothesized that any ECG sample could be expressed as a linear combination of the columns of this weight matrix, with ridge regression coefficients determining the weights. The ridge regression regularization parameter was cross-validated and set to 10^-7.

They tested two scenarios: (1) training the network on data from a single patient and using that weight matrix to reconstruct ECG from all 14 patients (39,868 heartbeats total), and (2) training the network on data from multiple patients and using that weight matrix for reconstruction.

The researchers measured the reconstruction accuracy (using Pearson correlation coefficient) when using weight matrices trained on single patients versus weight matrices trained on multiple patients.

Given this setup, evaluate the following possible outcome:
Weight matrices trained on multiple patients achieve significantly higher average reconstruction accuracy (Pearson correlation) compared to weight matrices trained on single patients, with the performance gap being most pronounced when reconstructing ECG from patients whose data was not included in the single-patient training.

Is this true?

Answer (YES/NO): NO